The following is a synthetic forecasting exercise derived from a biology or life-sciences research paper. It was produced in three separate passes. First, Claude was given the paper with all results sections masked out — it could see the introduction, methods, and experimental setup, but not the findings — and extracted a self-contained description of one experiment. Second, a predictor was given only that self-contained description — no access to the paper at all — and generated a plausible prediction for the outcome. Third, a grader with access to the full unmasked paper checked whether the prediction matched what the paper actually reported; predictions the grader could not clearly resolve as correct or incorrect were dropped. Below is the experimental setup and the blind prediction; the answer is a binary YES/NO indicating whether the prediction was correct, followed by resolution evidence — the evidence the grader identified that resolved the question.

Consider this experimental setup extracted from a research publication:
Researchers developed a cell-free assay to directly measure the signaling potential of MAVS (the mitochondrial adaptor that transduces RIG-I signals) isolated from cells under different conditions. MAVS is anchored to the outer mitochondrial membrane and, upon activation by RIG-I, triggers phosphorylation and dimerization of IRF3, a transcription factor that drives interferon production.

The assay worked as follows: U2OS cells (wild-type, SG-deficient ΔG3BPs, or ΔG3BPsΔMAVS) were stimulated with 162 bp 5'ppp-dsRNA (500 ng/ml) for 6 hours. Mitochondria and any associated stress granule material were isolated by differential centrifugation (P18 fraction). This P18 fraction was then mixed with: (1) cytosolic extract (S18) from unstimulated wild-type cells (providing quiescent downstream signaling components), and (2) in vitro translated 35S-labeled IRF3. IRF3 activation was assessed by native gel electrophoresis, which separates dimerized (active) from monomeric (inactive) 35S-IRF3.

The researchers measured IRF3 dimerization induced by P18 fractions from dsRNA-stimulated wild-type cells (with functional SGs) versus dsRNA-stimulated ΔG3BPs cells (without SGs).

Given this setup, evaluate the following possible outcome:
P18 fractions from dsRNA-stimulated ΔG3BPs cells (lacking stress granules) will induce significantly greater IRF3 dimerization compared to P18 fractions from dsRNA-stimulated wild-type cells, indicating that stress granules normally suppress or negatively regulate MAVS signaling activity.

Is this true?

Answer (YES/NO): YES